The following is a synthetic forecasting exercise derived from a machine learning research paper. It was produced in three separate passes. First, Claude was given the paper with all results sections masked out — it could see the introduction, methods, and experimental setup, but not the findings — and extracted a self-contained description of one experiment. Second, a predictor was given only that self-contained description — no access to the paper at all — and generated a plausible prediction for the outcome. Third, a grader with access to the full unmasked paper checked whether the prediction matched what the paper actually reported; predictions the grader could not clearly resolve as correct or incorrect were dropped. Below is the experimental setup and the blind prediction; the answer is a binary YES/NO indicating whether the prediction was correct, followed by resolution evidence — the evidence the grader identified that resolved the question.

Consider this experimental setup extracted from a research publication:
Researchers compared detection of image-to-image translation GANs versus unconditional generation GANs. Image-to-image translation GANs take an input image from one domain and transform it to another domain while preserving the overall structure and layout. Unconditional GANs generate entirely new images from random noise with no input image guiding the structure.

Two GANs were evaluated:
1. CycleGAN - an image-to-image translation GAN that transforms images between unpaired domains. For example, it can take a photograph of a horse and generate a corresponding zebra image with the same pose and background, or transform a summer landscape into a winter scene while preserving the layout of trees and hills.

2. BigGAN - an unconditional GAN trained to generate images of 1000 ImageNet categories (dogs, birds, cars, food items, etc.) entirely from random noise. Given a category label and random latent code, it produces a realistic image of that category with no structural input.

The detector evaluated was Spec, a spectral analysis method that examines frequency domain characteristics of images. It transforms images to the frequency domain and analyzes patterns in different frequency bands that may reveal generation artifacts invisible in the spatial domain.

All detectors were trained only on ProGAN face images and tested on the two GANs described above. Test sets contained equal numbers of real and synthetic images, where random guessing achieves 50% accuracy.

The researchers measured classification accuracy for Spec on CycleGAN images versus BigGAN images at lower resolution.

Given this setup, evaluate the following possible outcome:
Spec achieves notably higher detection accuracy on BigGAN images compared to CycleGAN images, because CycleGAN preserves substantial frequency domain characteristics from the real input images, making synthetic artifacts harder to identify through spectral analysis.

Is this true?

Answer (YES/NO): NO